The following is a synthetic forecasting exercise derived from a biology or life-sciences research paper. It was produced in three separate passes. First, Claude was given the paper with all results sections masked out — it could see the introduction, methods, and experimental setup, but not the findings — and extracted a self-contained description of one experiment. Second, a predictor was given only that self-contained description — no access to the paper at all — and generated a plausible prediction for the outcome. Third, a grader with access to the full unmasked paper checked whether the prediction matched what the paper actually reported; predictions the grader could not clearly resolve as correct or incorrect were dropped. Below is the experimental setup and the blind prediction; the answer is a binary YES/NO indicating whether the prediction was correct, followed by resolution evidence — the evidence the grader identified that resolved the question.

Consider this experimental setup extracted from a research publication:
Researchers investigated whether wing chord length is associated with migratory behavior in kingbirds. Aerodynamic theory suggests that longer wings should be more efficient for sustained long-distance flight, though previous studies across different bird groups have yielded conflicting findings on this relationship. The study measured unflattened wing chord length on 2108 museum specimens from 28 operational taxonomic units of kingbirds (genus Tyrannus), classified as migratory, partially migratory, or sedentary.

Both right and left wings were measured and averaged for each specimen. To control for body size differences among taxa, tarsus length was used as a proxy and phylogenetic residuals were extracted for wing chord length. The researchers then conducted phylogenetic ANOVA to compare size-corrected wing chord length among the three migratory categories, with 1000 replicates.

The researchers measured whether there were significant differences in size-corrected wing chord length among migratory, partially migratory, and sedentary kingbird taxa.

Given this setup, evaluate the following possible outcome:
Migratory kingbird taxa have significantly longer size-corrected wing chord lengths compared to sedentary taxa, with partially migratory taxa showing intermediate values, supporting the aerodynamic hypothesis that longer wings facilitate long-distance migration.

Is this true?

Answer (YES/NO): YES